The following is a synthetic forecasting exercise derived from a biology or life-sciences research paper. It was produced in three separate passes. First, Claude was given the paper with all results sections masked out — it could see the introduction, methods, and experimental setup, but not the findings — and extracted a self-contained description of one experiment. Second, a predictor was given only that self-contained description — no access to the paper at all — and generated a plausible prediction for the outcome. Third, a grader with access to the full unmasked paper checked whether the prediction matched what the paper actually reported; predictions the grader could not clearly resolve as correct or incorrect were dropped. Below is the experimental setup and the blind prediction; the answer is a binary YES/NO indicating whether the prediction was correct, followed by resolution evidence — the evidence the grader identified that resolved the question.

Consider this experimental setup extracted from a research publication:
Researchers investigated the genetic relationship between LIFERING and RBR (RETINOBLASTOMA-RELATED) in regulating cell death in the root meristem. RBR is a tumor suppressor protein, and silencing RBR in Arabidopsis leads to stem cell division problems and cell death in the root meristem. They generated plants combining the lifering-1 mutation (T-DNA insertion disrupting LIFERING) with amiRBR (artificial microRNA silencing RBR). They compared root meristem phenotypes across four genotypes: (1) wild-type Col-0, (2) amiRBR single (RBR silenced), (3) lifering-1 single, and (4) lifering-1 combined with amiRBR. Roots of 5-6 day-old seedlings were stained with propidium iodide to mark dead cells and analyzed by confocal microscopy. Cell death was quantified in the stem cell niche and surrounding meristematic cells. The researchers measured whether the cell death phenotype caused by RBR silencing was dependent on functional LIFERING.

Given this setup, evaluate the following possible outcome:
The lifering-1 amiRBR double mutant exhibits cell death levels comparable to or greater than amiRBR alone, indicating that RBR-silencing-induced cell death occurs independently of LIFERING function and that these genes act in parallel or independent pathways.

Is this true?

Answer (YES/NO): NO